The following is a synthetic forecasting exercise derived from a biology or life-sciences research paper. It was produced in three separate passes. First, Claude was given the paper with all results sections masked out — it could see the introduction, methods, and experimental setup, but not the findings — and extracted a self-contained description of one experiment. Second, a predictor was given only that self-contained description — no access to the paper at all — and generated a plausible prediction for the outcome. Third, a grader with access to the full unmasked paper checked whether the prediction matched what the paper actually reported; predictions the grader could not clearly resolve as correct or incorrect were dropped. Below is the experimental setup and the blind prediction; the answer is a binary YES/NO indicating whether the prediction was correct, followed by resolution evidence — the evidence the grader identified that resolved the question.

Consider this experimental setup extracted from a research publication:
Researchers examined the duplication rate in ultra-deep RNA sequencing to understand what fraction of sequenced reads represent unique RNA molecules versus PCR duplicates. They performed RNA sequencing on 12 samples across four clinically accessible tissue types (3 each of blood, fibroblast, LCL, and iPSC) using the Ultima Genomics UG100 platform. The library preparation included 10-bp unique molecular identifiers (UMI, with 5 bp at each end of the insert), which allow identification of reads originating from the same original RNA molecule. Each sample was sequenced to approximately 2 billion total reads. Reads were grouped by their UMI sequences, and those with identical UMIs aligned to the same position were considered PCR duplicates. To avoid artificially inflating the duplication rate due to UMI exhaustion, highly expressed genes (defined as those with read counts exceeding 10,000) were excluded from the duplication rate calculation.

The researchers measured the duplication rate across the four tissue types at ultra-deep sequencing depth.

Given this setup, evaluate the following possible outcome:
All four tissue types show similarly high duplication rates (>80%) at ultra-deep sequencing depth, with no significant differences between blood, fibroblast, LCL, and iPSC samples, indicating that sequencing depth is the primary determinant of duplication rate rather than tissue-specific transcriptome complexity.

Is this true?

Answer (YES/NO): NO